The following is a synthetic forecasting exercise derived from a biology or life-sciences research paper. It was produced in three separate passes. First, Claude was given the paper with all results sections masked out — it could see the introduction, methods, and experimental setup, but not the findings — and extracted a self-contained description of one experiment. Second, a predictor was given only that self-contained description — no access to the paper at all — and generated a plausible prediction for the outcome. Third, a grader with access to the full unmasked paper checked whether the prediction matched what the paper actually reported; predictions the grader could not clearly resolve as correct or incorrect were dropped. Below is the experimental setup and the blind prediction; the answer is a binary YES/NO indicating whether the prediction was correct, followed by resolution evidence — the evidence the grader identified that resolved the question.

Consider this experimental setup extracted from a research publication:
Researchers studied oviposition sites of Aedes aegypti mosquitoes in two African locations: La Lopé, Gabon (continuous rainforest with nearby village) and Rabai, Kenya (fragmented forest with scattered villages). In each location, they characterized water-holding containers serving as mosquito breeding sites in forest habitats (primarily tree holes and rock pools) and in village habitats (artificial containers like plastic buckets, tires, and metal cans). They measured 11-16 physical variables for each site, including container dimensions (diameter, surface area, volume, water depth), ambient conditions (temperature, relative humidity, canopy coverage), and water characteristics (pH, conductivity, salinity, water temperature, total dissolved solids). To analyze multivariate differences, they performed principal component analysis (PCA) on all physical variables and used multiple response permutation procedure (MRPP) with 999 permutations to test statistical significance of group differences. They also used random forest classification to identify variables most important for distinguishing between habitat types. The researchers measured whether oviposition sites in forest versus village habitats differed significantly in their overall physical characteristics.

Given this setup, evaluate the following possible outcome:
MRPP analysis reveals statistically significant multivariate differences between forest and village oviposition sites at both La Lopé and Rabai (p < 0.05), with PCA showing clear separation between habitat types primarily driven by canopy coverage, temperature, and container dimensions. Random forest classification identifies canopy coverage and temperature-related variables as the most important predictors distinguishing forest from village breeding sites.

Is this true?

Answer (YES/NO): NO